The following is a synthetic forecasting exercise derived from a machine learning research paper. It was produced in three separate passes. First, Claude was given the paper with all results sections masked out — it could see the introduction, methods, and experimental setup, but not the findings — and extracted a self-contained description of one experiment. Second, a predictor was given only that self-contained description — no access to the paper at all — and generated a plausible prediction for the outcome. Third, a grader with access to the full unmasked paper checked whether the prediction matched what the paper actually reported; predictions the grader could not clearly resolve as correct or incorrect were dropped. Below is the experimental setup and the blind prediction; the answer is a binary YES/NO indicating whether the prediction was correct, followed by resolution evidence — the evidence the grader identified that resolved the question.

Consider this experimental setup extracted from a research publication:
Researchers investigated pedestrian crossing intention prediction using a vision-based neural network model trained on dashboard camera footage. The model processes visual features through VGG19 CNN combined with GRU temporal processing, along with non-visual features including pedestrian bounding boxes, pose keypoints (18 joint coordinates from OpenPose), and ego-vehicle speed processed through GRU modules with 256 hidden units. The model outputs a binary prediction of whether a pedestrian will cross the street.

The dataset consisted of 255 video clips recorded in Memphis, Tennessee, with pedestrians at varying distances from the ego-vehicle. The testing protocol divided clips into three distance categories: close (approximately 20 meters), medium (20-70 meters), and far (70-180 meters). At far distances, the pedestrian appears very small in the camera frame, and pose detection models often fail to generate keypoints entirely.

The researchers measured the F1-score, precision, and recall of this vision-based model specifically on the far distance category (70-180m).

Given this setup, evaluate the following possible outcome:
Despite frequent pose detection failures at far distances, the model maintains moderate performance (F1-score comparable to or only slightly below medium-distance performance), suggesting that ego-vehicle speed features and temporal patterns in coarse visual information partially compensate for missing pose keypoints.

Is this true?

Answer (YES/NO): NO